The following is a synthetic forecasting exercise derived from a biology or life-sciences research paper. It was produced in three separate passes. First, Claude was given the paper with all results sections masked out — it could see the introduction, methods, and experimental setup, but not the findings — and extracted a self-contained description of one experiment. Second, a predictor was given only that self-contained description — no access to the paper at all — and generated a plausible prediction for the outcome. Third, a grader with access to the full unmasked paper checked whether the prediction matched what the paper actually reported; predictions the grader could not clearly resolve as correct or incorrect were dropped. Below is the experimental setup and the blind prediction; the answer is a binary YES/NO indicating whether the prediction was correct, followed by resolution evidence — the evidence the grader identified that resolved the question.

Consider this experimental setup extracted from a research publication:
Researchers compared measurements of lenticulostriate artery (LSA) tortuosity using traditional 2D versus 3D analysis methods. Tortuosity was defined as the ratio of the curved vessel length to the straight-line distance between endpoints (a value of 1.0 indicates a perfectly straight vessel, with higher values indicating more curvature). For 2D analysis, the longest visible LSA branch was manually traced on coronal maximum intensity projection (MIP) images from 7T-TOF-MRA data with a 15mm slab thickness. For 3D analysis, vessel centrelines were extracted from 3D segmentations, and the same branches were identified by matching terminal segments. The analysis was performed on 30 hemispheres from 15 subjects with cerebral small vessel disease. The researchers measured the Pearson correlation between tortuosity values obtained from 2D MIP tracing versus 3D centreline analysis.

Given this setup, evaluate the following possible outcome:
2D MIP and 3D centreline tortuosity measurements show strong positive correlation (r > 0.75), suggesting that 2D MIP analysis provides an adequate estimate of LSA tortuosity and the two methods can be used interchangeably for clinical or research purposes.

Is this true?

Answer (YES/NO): NO